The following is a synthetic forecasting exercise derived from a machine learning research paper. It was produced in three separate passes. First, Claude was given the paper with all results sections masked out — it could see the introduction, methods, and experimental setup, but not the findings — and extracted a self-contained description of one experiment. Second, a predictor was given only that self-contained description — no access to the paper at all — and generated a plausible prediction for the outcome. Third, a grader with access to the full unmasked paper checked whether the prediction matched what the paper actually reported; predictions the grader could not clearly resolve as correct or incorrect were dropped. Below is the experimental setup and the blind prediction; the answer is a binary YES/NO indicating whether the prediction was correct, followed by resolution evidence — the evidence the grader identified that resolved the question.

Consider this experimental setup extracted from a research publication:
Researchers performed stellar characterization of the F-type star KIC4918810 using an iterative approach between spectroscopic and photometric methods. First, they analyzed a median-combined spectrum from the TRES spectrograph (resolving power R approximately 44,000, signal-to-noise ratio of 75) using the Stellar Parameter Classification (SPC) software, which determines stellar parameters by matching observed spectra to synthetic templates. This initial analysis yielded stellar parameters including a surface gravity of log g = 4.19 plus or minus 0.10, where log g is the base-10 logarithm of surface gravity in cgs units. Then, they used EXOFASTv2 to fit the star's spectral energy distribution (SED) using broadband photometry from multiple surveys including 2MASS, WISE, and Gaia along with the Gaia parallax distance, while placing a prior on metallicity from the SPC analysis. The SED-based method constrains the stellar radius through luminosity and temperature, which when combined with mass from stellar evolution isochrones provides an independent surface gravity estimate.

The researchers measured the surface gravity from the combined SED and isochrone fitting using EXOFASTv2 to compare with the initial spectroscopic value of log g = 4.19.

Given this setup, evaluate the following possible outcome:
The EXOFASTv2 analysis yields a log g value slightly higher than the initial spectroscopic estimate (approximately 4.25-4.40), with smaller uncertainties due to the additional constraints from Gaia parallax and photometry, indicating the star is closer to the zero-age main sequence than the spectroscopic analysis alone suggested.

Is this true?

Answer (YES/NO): NO